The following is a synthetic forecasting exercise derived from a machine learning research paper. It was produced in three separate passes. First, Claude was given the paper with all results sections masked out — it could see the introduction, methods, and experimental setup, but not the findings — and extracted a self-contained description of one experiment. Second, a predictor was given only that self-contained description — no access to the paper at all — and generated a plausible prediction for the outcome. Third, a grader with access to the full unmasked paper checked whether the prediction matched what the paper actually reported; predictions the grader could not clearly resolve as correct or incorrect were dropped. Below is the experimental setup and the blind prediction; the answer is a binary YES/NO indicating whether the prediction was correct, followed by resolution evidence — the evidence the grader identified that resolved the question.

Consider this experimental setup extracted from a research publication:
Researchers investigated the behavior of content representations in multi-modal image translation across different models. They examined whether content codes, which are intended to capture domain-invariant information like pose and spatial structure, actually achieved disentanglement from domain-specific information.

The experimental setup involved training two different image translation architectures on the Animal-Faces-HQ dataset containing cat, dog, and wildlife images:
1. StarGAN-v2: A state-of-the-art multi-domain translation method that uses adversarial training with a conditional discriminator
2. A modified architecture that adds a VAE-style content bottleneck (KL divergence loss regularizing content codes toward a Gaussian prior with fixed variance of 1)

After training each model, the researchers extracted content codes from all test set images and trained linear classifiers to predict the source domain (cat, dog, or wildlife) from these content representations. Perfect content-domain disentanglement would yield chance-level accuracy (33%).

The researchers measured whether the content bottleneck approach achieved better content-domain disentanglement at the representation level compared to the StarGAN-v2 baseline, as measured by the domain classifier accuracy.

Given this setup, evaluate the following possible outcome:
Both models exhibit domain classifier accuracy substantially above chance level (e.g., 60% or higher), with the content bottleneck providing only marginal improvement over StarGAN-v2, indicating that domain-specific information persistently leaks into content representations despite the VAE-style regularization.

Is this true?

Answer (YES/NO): YES